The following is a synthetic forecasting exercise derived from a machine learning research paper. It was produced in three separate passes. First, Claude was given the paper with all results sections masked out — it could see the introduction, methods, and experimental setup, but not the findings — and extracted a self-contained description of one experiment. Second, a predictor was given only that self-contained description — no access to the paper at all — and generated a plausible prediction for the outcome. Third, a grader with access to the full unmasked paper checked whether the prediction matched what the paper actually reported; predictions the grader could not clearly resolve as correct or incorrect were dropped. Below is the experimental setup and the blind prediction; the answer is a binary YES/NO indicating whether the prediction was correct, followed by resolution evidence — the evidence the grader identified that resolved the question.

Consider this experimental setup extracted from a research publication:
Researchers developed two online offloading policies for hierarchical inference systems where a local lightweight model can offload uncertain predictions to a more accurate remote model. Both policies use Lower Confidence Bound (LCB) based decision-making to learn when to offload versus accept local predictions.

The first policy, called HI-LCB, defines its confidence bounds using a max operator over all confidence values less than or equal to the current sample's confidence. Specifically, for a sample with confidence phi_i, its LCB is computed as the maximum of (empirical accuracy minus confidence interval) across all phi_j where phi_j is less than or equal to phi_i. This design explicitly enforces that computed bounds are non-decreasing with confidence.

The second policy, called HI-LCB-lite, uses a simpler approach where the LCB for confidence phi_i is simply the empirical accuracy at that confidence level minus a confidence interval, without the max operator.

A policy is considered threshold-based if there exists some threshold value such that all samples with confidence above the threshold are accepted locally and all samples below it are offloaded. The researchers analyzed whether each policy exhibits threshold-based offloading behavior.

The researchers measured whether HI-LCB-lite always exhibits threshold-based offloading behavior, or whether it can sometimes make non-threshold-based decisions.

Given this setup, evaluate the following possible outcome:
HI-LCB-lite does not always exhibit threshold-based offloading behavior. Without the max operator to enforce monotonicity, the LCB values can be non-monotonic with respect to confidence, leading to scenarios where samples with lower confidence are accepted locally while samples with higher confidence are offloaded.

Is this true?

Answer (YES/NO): YES